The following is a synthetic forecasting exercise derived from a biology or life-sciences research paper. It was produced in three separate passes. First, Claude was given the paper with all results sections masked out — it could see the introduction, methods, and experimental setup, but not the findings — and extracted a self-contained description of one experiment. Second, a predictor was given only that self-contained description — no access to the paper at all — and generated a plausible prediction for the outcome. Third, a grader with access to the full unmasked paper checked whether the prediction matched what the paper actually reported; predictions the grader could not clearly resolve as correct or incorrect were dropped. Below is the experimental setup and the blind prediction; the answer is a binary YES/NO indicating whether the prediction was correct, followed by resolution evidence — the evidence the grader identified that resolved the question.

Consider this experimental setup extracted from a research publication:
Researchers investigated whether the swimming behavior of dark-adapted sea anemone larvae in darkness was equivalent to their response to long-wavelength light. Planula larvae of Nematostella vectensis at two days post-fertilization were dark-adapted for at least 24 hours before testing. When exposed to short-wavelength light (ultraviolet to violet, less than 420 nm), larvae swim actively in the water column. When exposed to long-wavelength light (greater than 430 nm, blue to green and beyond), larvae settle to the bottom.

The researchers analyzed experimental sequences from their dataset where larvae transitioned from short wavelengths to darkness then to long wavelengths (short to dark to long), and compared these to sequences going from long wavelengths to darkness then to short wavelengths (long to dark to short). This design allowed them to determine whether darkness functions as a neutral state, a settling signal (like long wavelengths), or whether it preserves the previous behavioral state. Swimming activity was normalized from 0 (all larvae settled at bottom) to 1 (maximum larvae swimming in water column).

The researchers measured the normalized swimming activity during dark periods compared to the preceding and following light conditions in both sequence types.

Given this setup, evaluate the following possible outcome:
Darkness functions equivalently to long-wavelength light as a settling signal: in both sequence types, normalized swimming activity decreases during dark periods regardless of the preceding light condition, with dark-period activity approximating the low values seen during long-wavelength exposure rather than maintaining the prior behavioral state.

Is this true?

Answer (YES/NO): NO